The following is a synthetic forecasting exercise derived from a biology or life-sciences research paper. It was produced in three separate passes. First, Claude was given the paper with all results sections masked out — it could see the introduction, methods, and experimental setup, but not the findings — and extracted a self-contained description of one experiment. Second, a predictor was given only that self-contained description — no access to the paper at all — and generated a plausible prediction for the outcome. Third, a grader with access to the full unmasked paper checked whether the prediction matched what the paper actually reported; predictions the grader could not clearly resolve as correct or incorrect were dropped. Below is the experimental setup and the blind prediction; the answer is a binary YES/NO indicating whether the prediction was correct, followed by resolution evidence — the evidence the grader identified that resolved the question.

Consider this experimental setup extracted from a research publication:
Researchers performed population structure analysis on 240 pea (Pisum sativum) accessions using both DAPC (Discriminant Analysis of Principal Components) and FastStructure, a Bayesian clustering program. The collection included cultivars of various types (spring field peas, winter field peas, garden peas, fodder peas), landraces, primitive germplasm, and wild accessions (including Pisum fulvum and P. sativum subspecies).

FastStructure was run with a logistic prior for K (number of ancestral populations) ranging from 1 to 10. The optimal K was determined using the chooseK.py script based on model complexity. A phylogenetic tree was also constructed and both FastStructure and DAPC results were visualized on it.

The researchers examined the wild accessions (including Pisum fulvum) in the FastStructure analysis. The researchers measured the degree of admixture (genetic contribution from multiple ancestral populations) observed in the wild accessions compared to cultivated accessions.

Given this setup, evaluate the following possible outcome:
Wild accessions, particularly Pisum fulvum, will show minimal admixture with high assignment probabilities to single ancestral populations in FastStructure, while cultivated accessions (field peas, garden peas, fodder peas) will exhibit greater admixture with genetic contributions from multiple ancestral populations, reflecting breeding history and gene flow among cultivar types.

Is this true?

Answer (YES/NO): YES